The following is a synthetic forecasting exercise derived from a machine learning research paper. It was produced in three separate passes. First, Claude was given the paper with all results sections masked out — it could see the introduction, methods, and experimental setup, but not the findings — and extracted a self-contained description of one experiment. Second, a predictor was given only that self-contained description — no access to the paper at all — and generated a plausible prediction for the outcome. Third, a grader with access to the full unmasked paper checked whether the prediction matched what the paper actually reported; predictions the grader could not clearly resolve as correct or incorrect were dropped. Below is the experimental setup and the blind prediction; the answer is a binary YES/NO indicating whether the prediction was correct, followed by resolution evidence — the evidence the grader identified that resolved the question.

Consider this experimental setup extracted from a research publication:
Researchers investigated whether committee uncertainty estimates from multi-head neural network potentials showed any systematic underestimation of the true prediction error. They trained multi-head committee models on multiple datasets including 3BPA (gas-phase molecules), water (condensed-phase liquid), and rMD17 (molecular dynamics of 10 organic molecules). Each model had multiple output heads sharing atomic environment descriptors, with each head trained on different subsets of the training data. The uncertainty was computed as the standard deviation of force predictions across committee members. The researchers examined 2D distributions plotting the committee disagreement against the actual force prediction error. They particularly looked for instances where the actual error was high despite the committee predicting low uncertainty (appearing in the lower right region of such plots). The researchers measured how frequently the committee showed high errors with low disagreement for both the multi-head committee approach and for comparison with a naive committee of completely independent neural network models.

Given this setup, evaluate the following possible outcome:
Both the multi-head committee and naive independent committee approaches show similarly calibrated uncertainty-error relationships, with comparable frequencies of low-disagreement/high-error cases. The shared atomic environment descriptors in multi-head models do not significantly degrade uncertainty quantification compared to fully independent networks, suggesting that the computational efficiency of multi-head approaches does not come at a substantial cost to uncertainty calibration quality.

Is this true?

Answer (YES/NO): YES